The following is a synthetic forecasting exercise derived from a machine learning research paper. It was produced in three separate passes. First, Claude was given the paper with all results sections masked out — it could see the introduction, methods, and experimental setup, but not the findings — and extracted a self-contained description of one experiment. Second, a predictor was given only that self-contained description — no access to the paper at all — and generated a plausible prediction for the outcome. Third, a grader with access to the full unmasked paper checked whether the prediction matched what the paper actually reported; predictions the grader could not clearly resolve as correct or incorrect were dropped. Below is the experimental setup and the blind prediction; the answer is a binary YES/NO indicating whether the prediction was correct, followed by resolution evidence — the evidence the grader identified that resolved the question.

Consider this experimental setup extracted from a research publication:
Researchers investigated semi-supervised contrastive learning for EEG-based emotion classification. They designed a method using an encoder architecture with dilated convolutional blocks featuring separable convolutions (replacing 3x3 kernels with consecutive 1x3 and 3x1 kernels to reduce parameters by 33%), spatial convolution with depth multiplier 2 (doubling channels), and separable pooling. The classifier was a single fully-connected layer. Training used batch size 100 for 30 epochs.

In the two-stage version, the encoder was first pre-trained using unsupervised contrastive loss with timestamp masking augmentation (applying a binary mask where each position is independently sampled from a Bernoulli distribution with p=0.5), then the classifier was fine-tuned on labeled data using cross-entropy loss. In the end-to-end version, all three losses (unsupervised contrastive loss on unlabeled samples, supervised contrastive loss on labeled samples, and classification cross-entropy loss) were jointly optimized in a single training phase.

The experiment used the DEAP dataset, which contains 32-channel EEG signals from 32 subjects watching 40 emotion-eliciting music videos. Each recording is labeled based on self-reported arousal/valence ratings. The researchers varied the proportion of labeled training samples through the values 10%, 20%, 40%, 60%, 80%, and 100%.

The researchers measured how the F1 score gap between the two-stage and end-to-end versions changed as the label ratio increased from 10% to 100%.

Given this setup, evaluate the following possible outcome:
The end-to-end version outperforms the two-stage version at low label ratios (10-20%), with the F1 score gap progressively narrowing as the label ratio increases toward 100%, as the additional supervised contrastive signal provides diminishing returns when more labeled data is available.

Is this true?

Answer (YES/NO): NO